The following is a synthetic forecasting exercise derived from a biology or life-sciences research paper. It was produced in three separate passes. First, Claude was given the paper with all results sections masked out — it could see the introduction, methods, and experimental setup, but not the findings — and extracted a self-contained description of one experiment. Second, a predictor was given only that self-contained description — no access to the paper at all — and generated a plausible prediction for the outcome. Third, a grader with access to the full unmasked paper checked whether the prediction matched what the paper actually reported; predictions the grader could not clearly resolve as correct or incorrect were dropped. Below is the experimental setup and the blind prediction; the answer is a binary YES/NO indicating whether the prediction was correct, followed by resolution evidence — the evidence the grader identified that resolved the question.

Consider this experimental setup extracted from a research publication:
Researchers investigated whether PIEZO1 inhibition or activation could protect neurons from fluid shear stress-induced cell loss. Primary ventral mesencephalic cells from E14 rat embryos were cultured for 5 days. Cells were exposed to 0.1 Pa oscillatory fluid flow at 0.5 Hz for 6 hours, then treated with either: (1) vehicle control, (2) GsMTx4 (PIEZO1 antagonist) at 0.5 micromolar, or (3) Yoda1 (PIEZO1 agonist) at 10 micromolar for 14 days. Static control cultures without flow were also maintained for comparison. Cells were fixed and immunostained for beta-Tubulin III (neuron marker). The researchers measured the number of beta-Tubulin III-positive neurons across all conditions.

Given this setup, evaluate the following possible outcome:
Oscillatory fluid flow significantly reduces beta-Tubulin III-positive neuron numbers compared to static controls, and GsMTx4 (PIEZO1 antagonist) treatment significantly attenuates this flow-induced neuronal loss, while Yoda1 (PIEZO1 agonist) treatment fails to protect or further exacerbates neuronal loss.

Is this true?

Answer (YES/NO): NO